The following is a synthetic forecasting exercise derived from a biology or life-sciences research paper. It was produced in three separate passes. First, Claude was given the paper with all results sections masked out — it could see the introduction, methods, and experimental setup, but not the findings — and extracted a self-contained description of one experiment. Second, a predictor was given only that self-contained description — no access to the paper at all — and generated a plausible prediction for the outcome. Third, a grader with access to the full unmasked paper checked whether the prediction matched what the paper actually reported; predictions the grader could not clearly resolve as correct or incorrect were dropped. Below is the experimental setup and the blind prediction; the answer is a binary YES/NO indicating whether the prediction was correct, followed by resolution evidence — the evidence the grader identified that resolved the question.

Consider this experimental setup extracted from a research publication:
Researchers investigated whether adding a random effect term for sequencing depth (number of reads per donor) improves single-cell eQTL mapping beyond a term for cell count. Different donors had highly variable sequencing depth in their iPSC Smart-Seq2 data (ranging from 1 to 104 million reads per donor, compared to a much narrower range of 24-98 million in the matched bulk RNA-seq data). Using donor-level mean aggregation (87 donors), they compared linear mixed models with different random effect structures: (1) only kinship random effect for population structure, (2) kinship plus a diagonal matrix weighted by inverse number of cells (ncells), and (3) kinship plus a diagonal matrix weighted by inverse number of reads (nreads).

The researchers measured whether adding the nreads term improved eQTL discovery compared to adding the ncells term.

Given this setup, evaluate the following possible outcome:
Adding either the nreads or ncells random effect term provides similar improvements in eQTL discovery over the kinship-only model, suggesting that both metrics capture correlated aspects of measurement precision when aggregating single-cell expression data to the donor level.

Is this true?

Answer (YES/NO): NO